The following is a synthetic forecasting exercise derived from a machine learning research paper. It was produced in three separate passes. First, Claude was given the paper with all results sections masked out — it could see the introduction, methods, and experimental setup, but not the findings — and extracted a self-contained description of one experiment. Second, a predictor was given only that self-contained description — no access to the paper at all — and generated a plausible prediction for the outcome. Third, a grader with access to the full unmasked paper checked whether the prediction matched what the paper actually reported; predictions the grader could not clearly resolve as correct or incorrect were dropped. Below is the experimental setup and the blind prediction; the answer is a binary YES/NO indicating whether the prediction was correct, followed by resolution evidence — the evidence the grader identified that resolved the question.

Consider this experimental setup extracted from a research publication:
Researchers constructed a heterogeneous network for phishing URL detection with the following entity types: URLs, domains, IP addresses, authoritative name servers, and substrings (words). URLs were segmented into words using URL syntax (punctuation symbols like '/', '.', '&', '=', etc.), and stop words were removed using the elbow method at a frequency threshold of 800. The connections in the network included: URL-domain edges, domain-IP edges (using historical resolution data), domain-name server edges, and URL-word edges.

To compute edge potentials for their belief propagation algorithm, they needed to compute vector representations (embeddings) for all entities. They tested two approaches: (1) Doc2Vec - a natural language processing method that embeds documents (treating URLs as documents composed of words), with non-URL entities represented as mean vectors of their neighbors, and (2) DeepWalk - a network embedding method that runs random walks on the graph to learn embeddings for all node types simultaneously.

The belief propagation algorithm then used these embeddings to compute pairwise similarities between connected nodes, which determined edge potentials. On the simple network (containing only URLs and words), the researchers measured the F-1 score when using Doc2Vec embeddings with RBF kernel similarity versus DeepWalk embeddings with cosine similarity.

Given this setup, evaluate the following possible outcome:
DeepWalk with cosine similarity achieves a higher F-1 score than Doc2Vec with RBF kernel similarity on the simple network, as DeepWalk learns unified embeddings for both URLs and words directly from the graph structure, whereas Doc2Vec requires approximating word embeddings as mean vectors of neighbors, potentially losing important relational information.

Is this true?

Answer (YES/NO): YES